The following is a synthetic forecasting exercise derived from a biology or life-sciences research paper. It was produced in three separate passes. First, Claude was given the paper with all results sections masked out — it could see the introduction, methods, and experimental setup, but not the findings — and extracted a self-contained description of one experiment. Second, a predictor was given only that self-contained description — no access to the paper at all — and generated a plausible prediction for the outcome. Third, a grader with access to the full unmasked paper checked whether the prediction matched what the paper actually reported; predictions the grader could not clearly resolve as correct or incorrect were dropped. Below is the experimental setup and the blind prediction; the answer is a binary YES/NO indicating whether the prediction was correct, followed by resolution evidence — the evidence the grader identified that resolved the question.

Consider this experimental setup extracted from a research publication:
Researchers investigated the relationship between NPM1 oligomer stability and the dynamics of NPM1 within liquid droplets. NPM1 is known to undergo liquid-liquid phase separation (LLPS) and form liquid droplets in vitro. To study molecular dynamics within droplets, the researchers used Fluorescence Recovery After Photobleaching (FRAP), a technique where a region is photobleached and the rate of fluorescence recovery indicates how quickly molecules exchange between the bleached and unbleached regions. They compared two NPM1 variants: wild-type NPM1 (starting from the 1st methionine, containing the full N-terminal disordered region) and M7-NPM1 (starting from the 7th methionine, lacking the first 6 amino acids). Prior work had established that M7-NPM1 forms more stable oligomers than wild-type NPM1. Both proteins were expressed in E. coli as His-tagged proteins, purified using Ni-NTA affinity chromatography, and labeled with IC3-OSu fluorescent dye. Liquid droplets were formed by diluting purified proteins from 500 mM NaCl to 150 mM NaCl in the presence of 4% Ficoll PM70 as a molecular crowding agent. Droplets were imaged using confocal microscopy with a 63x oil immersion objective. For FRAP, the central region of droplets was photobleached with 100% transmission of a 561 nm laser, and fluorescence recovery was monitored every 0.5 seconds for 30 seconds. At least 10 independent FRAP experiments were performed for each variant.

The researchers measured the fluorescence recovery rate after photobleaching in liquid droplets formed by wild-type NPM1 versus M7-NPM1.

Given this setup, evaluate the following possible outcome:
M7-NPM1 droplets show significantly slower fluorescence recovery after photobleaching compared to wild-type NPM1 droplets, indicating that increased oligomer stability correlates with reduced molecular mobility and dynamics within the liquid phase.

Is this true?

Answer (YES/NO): NO